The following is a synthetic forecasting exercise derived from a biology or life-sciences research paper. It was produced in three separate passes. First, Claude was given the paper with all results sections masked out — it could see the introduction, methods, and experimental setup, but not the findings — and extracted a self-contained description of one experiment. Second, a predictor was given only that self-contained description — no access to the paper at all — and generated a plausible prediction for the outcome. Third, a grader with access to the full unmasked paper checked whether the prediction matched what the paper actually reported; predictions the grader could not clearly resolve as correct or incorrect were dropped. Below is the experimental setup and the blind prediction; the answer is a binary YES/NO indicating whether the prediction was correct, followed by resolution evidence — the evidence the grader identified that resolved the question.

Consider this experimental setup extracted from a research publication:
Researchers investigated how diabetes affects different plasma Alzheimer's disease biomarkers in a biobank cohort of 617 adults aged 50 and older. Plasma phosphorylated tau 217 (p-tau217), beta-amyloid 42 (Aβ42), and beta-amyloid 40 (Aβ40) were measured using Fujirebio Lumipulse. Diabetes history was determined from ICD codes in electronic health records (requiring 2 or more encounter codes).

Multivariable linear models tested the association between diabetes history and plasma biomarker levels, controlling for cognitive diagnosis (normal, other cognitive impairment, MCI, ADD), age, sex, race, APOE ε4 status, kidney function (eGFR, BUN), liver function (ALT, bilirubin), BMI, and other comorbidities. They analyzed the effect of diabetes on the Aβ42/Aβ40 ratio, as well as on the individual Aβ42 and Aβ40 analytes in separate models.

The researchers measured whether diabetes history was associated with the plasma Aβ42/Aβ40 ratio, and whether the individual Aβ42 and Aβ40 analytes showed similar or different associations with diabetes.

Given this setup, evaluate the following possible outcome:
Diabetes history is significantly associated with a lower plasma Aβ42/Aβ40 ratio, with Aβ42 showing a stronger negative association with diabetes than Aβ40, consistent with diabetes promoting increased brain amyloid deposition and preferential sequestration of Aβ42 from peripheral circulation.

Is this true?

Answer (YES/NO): NO